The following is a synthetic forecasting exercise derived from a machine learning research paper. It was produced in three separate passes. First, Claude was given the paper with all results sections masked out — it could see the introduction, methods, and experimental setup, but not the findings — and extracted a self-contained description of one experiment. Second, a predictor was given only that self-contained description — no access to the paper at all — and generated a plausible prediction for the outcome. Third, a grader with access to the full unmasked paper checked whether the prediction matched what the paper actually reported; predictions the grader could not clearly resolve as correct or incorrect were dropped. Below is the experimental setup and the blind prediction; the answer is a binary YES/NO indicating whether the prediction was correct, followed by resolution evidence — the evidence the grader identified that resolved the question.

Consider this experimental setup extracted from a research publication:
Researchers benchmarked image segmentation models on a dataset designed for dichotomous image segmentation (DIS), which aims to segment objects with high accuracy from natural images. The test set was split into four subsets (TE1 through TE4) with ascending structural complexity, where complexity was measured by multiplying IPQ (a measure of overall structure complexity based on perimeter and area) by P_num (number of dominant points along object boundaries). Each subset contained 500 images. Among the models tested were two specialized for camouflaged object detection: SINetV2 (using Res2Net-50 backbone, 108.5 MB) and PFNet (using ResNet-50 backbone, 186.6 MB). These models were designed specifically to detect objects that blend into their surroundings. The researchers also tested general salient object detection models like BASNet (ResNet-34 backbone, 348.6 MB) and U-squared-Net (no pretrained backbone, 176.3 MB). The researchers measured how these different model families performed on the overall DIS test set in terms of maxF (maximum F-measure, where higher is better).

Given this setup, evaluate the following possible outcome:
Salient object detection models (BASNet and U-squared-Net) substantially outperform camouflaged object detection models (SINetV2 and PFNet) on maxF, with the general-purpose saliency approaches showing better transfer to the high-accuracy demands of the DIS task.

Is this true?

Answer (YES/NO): YES